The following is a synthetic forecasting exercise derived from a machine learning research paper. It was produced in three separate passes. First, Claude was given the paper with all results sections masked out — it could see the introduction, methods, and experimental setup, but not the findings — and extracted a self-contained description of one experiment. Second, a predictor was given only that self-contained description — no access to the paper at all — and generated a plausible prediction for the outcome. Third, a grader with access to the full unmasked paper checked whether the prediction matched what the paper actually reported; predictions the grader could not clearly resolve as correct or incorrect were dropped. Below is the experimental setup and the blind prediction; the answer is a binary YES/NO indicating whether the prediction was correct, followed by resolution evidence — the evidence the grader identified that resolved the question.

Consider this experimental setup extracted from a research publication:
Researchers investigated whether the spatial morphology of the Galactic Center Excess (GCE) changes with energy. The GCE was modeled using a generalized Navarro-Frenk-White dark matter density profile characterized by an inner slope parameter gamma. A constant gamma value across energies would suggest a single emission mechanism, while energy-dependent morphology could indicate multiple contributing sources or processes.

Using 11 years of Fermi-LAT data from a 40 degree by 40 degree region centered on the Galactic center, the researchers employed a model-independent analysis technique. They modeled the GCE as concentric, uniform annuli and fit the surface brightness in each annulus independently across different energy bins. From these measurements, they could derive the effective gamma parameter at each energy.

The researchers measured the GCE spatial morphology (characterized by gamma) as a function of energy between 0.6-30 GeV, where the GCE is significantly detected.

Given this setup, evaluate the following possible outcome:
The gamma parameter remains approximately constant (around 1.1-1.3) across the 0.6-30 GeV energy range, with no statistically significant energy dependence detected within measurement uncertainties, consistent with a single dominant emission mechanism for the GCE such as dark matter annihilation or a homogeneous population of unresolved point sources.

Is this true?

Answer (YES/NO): YES